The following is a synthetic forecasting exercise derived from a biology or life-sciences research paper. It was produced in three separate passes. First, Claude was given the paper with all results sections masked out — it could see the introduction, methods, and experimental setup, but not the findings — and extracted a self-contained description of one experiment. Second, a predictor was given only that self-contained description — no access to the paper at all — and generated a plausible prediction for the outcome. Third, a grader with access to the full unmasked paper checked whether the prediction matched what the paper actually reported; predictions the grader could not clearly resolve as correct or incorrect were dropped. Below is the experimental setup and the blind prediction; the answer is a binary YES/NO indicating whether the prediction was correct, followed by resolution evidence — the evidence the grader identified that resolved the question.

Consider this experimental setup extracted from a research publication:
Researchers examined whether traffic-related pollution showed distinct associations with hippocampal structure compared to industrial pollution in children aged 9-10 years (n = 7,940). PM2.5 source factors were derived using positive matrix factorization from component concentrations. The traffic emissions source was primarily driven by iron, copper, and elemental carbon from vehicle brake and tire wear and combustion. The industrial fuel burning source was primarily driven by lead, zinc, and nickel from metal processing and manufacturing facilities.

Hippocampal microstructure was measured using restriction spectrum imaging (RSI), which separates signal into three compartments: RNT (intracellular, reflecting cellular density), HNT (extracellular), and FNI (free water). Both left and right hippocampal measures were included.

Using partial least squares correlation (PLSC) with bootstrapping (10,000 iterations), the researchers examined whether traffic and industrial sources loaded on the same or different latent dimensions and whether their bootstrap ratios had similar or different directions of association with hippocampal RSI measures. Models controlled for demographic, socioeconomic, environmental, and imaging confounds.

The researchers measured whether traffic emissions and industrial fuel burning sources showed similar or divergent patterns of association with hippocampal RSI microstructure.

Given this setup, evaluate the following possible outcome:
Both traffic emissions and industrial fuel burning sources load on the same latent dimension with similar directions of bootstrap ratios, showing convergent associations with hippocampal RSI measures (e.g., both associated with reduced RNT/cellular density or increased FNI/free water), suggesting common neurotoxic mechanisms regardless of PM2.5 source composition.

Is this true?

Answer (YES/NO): NO